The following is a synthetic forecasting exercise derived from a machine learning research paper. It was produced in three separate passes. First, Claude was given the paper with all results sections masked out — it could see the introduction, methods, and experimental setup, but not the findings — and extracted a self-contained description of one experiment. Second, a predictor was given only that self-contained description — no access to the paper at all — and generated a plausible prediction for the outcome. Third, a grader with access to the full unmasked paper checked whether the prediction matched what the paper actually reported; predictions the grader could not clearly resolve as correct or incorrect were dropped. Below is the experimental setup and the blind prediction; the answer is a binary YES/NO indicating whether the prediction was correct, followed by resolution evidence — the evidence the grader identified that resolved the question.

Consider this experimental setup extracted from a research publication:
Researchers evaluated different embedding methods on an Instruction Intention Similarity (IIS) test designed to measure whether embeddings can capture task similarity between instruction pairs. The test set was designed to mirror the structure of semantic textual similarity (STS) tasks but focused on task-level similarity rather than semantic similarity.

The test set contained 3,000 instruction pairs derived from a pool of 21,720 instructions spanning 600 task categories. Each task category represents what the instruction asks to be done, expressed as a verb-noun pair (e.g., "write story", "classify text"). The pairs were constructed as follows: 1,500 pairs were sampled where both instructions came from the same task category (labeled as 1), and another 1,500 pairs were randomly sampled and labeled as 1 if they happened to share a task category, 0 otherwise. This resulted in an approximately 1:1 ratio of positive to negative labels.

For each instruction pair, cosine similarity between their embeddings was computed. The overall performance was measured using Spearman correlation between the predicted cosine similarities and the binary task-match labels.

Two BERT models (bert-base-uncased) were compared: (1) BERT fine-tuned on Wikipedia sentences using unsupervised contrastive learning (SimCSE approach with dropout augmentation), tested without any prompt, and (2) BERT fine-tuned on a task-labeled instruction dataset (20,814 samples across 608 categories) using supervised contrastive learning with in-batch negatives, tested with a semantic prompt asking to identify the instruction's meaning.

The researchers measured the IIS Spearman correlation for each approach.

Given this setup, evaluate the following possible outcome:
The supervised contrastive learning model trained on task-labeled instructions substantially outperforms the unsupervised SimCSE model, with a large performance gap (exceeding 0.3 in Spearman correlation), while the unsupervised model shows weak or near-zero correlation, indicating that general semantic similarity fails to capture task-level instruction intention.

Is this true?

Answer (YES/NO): NO